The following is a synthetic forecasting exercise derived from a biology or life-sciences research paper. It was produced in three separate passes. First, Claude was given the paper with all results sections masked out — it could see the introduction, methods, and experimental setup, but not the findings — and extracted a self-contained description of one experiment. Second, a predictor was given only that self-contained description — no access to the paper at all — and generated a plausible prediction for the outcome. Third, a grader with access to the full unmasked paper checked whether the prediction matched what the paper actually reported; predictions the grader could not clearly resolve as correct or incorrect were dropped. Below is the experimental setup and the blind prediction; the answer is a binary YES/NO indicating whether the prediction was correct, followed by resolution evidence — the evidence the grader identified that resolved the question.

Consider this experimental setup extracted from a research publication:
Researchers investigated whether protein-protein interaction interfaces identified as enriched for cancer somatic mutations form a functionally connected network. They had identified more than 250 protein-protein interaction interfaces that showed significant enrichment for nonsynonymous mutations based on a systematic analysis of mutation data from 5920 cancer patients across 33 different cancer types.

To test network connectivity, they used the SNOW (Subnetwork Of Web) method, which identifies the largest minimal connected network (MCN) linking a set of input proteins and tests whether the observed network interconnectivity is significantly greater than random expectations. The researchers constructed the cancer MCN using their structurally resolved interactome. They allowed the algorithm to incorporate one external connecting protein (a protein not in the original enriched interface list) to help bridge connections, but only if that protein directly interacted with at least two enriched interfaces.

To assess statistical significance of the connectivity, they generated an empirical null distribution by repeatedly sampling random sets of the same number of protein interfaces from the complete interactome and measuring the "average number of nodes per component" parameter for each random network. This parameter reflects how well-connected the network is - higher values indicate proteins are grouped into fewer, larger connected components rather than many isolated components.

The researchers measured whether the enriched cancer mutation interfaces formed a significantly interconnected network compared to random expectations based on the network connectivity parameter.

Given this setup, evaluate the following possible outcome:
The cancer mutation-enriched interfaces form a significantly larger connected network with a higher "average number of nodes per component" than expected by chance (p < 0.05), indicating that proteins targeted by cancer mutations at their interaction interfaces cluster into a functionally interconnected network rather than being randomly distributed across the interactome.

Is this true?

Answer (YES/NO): YES